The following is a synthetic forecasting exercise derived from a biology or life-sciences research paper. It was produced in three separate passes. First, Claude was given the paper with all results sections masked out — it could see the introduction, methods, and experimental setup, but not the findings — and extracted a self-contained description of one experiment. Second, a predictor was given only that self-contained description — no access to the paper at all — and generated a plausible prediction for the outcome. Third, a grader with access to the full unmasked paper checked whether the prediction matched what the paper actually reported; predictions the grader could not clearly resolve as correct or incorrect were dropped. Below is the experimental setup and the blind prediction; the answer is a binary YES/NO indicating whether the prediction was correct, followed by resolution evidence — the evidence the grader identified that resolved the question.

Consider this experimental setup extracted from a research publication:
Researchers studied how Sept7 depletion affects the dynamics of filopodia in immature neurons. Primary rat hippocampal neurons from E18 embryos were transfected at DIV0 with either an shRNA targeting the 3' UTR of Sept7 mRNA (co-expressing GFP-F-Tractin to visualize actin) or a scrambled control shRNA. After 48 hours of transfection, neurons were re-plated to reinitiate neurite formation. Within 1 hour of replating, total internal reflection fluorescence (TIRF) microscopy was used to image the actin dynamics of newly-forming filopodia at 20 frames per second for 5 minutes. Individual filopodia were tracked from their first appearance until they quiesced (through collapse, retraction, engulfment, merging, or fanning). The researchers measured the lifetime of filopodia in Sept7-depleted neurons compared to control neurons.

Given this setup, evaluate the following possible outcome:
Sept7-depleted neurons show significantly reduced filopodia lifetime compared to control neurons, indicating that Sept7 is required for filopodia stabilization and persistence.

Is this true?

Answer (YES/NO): YES